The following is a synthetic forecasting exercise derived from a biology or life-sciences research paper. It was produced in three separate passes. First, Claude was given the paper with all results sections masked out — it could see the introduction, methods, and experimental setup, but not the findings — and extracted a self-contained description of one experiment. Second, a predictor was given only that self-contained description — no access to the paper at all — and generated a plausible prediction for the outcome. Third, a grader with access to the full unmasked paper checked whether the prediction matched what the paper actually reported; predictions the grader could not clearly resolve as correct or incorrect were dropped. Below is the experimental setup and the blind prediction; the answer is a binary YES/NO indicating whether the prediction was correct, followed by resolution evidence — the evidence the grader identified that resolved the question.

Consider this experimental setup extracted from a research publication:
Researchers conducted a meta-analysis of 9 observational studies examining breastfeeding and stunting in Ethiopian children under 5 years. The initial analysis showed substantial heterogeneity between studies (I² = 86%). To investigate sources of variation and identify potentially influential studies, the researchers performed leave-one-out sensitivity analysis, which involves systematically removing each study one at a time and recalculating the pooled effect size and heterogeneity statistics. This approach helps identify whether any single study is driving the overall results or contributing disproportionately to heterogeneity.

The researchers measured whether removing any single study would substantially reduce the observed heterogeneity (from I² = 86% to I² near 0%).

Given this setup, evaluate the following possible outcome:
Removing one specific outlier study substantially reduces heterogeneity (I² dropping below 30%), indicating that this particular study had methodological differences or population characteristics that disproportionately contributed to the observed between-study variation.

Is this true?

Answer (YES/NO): YES